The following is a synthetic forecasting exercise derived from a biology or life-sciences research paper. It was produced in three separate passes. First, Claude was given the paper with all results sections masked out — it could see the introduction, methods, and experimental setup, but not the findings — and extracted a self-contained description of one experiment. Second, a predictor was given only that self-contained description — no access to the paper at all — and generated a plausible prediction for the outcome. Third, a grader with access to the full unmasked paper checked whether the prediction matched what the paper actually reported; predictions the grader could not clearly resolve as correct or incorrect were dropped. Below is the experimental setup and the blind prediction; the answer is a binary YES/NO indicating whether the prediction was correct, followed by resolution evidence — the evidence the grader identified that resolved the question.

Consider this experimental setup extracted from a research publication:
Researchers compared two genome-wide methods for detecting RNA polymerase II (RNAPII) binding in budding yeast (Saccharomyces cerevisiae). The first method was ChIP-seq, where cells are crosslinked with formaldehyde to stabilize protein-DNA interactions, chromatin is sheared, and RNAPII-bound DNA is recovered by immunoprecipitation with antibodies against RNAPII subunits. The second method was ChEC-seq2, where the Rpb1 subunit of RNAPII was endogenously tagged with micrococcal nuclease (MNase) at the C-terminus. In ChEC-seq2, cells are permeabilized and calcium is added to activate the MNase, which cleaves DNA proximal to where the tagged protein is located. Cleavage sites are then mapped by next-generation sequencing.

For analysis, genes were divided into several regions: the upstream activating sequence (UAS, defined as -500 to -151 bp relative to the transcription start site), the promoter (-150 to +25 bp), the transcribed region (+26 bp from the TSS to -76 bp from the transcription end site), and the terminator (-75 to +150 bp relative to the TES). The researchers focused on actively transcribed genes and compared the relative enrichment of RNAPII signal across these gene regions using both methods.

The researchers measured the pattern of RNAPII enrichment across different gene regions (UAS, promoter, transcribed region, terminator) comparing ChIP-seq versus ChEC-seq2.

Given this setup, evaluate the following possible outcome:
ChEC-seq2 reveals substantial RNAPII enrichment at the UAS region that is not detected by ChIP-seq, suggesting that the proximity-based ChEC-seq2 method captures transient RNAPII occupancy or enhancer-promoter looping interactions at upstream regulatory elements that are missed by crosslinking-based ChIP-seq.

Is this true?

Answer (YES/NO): YES